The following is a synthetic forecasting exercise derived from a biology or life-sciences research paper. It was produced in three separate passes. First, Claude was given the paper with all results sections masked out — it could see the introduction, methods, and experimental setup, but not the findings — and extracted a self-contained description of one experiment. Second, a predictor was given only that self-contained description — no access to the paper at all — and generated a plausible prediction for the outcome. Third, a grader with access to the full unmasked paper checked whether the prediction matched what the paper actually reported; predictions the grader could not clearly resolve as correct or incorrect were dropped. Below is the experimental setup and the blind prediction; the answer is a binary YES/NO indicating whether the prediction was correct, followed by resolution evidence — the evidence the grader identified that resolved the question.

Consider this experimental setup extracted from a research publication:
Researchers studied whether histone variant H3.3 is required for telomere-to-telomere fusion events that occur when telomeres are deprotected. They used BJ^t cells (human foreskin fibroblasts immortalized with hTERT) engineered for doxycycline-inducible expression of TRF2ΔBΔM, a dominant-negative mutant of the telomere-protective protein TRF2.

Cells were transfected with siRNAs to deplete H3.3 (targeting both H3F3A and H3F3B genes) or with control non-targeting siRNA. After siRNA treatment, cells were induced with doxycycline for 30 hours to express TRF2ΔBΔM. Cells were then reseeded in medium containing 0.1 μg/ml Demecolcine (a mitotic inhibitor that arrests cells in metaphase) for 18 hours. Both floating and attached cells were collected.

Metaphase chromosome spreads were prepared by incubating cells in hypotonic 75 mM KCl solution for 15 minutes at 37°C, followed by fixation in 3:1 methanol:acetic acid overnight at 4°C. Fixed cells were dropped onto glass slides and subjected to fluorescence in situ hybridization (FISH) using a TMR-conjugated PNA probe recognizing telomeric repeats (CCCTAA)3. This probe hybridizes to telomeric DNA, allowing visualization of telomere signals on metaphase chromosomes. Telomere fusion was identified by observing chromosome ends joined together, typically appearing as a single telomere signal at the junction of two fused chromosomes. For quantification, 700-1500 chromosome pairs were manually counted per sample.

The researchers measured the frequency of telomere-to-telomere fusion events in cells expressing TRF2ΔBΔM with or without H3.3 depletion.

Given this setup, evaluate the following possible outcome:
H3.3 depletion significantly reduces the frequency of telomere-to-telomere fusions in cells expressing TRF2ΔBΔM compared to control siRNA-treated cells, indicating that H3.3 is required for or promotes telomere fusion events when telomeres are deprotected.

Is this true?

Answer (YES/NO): YES